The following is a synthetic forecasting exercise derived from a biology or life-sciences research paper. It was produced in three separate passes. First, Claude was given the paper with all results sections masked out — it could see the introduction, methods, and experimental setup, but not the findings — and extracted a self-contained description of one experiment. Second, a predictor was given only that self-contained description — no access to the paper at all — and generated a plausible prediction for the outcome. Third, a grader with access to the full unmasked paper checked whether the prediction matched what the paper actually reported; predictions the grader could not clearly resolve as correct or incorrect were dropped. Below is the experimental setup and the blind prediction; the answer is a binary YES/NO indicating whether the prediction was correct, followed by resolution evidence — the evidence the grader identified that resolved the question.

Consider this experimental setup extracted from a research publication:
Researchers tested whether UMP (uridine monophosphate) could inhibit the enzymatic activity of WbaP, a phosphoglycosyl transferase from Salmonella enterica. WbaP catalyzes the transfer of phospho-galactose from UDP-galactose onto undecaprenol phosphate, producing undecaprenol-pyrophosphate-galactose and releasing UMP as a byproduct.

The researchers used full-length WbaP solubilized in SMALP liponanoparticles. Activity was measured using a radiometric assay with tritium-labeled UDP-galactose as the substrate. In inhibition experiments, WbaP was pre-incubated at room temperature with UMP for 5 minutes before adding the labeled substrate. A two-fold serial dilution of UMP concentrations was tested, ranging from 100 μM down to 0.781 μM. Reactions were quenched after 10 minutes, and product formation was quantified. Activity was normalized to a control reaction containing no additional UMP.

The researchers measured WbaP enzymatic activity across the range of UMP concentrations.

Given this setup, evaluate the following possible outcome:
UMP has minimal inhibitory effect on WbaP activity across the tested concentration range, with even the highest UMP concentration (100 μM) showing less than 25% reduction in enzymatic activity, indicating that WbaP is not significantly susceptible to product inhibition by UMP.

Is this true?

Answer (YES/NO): NO